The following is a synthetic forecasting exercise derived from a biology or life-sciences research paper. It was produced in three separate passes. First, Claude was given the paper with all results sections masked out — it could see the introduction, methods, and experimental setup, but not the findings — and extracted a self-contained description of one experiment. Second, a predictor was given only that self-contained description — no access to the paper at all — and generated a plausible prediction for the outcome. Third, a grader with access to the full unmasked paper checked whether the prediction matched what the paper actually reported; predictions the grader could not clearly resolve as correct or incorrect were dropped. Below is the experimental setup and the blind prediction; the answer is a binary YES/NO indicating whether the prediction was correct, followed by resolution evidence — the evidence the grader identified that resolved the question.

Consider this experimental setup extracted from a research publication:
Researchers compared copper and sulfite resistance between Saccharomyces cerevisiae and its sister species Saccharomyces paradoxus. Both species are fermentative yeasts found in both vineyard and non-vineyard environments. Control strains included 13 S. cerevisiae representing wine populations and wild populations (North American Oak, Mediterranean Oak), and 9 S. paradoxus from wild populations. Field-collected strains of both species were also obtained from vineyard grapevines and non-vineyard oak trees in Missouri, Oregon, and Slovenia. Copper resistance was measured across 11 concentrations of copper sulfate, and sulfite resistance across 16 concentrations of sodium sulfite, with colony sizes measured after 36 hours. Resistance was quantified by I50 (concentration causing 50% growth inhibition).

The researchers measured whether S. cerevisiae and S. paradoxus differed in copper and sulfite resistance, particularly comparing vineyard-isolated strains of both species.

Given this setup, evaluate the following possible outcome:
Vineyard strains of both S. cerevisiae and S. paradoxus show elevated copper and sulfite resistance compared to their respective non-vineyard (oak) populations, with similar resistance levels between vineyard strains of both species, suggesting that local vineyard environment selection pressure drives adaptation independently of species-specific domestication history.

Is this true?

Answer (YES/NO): NO